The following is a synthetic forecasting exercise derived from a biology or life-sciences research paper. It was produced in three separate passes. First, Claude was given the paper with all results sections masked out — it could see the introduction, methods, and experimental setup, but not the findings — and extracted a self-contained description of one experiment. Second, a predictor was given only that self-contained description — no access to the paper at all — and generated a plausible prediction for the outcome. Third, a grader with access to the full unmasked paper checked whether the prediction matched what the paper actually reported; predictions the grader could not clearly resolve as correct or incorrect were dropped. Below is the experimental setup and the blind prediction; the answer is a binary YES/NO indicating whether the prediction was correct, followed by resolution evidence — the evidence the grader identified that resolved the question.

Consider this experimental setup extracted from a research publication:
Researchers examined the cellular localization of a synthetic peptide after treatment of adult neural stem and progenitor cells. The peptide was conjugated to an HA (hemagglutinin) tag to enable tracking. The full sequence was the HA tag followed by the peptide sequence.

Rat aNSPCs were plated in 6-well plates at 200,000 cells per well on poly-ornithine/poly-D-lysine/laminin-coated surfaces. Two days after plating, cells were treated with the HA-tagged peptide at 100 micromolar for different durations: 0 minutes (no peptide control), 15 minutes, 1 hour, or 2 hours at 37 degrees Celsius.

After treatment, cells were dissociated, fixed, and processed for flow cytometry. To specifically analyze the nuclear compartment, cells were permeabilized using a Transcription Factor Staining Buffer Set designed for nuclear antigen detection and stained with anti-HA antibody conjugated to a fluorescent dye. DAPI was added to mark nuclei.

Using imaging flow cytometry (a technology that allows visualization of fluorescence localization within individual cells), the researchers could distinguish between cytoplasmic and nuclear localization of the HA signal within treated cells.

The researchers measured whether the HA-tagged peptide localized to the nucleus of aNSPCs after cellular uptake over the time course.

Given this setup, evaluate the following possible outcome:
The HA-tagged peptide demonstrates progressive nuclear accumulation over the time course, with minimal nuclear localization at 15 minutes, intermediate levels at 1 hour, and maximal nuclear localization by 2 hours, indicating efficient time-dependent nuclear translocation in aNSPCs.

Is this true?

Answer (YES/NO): NO